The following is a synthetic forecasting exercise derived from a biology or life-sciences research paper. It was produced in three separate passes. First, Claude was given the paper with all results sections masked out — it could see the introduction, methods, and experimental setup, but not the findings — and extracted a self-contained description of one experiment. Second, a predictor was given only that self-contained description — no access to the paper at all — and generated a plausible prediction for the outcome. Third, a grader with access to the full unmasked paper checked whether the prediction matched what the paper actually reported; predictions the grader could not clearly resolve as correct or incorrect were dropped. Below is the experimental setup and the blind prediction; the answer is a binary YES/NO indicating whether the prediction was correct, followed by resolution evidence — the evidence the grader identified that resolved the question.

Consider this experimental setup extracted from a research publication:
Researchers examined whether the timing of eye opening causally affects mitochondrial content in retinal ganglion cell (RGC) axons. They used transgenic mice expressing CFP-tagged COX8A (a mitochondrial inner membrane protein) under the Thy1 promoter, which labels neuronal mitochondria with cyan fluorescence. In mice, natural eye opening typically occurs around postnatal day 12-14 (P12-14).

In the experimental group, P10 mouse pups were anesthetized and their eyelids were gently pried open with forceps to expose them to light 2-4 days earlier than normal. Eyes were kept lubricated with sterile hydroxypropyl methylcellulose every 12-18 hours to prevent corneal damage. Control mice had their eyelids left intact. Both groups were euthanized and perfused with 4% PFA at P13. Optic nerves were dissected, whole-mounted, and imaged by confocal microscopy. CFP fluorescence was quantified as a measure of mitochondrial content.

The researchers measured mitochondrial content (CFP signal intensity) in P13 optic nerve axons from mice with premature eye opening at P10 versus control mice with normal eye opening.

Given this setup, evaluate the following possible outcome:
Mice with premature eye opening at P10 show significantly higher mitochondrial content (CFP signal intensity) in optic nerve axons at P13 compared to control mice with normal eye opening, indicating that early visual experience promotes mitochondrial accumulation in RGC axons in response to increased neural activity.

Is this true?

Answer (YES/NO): YES